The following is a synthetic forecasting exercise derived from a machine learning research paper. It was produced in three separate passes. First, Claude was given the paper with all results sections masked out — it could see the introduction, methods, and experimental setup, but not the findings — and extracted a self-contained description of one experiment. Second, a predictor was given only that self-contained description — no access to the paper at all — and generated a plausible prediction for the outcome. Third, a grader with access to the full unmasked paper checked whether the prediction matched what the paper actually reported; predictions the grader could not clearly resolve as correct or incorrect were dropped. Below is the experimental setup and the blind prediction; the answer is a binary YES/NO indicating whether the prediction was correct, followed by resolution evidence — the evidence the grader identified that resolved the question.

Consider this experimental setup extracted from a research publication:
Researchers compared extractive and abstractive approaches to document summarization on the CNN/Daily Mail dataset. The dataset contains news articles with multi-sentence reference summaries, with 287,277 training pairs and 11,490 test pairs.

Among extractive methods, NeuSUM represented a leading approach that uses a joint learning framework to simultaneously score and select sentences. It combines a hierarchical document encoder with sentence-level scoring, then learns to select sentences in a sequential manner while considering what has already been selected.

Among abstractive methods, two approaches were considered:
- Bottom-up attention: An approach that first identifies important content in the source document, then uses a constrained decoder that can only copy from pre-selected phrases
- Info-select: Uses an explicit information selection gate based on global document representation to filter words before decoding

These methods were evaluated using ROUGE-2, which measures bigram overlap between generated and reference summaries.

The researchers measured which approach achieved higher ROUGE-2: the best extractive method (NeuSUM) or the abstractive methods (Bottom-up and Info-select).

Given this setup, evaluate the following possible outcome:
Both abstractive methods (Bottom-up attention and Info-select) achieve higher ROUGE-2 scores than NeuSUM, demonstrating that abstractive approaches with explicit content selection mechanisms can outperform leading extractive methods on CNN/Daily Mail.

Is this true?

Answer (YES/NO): NO